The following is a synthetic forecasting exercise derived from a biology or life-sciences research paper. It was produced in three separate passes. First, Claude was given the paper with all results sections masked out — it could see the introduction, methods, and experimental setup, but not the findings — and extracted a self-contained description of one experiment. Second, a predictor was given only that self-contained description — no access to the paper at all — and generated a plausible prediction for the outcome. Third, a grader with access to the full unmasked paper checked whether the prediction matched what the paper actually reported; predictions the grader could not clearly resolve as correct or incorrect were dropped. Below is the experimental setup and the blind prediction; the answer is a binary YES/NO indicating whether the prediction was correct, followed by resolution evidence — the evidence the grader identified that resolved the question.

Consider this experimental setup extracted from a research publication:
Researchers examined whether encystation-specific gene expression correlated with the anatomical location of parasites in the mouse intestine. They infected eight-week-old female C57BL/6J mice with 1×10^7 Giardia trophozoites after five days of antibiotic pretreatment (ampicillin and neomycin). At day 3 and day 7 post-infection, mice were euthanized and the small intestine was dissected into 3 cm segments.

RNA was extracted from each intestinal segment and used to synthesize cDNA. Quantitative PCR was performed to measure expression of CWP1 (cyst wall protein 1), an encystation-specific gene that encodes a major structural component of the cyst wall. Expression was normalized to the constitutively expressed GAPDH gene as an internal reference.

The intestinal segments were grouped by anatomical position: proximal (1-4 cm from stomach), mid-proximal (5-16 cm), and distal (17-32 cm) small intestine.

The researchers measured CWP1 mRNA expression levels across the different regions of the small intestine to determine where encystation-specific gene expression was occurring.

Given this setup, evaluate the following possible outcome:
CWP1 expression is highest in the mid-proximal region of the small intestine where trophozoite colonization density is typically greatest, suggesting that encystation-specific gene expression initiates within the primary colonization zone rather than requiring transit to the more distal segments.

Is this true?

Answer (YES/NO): NO